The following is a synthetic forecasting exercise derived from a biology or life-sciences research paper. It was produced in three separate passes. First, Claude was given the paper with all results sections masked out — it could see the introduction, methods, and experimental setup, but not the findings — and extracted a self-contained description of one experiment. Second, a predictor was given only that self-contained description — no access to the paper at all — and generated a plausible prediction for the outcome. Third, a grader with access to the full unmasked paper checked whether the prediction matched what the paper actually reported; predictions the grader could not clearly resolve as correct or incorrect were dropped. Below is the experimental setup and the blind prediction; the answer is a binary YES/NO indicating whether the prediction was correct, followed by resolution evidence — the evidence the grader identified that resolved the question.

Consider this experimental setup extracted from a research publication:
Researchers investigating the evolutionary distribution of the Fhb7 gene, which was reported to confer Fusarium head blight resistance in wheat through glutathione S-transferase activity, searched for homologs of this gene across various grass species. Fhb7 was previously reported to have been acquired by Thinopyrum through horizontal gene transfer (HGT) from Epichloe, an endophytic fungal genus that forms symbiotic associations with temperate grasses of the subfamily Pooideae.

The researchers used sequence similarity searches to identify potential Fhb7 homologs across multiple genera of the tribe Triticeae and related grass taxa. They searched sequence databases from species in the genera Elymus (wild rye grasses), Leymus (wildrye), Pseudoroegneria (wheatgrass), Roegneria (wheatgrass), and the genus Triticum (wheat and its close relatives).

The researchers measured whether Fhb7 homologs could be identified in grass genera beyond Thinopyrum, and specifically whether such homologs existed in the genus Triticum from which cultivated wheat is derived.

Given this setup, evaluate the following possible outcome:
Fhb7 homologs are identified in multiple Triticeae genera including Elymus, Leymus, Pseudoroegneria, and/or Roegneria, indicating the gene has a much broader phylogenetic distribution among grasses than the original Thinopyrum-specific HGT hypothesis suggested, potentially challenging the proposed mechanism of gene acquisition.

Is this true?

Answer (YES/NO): YES